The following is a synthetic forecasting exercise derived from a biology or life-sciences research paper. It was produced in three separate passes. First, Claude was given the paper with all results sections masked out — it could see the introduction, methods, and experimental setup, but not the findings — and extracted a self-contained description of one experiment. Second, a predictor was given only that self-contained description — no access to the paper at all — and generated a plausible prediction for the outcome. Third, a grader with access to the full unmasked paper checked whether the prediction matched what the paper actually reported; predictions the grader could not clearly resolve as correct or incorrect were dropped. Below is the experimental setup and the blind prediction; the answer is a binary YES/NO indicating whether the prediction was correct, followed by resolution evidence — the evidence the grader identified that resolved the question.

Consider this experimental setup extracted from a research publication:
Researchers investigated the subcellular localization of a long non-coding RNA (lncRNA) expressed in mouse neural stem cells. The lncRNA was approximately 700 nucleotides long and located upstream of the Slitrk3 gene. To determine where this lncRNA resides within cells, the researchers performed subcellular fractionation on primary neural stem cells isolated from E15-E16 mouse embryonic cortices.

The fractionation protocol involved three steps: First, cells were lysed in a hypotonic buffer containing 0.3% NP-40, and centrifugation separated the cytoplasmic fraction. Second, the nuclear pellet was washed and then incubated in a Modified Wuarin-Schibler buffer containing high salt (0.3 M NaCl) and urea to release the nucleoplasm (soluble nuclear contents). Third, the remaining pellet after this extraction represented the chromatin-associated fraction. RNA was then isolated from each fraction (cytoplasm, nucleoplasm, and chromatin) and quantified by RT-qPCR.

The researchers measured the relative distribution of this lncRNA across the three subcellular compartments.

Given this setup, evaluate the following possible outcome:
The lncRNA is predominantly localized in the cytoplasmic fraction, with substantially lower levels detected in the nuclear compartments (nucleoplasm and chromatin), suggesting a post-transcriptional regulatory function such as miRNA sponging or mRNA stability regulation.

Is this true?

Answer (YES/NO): NO